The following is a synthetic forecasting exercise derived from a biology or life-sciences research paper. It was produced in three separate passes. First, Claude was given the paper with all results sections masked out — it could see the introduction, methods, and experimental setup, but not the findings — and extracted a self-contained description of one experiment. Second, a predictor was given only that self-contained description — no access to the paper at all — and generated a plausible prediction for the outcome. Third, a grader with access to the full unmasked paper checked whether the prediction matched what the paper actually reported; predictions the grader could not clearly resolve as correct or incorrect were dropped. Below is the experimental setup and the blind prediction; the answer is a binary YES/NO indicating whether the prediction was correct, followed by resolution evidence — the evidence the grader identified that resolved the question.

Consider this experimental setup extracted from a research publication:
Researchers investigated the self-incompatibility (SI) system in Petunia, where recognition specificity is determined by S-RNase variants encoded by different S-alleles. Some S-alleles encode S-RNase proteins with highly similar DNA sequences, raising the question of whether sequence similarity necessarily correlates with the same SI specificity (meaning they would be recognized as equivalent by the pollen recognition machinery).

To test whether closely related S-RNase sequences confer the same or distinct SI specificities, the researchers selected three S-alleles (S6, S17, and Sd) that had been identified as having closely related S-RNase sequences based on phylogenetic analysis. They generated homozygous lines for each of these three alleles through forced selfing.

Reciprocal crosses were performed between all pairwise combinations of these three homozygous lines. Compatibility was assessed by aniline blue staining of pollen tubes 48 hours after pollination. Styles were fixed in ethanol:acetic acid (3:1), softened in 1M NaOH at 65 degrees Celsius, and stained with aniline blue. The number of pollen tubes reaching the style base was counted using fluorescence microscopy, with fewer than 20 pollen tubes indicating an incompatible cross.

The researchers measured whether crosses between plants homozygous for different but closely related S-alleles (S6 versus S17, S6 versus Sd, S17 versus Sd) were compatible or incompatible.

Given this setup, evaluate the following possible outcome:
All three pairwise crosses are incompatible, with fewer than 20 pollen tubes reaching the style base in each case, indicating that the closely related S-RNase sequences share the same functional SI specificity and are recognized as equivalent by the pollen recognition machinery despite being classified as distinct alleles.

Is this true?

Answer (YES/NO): NO